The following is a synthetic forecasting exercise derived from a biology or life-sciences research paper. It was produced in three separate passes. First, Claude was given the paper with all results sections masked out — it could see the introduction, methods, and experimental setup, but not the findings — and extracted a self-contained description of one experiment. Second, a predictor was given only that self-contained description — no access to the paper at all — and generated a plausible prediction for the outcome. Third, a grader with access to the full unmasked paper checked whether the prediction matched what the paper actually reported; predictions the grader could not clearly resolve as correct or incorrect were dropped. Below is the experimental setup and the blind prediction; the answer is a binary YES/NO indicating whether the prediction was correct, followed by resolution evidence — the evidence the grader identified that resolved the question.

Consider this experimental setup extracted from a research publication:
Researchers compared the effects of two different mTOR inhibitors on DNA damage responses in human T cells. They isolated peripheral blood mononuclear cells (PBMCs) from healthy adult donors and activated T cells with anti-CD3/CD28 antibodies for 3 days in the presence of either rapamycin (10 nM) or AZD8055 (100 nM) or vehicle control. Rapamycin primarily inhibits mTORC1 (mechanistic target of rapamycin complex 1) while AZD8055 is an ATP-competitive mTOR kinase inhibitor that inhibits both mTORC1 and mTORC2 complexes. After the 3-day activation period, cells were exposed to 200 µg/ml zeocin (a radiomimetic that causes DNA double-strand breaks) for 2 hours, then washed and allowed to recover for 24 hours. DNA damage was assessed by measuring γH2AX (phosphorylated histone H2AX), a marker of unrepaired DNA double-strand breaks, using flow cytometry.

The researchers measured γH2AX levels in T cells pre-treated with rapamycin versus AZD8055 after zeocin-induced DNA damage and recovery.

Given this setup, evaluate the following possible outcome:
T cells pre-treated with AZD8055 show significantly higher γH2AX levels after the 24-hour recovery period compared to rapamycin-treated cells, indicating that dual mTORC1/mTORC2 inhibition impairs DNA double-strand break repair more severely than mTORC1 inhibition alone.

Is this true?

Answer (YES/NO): NO